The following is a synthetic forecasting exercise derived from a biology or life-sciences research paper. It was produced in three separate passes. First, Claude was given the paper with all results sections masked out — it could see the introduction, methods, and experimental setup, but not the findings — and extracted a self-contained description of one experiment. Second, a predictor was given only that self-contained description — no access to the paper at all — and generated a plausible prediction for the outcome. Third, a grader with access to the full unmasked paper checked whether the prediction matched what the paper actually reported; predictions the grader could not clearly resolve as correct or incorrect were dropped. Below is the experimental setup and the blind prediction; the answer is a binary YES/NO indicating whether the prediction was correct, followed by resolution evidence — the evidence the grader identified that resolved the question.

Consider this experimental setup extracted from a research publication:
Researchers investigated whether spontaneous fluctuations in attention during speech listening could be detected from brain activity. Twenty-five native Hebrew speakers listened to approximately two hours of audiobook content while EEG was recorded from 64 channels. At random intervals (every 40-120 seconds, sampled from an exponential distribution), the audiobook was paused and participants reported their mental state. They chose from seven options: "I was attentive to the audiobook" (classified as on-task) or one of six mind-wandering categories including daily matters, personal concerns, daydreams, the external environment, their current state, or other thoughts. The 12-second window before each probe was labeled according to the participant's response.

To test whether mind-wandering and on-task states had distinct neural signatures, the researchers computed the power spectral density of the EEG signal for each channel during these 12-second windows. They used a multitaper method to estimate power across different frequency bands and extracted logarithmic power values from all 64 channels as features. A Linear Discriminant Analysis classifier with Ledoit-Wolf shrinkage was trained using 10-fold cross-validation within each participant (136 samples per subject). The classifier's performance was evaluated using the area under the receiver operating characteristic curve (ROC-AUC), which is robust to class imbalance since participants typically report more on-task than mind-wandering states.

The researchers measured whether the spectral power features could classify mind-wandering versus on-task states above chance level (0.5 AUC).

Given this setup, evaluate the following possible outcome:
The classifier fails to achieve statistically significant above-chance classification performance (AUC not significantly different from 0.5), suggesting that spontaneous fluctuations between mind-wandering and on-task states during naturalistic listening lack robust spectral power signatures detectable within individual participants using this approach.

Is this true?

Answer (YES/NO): NO